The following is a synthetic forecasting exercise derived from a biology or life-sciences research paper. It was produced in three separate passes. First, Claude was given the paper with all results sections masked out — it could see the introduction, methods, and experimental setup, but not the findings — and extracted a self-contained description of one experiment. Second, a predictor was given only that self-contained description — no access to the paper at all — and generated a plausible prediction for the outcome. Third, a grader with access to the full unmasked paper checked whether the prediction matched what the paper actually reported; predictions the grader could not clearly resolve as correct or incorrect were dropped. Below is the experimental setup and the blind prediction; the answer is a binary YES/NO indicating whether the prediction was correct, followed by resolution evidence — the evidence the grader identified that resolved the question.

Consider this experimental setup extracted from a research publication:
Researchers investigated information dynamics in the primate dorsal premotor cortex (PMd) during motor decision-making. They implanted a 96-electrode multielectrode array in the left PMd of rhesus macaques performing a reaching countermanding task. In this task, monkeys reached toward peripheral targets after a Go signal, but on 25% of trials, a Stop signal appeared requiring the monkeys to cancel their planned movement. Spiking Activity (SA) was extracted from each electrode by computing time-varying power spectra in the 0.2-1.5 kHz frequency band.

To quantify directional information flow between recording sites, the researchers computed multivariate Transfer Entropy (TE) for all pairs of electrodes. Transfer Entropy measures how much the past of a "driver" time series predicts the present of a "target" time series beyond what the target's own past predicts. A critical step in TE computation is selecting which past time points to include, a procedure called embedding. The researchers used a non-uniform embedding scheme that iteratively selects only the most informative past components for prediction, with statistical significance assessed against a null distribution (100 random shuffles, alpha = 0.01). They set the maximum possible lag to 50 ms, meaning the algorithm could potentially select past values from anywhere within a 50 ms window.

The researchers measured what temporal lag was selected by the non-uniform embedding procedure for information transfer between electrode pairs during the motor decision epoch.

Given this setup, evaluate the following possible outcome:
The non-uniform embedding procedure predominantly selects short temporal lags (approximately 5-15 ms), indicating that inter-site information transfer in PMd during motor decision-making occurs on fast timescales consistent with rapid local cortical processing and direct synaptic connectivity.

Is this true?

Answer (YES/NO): NO